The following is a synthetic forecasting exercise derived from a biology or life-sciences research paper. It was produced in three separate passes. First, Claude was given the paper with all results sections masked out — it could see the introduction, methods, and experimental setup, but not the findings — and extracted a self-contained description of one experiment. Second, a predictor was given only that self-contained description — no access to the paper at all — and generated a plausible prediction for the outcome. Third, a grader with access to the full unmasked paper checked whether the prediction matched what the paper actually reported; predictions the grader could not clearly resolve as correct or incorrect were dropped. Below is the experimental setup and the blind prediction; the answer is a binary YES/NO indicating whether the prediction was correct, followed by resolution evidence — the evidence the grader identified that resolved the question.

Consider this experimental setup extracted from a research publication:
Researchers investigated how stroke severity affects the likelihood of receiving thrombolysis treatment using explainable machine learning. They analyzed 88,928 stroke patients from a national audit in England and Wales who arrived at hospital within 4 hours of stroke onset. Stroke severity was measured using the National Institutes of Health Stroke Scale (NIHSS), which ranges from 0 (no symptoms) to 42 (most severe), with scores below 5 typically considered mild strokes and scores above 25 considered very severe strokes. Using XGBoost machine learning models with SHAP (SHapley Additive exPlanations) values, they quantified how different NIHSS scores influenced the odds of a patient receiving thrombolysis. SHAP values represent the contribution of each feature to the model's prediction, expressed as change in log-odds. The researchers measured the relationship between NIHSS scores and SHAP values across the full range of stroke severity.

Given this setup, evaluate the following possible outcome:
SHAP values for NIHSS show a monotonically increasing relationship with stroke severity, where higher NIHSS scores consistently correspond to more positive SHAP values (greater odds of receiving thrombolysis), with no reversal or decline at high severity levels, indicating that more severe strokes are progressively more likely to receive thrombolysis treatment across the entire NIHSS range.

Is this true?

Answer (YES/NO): NO